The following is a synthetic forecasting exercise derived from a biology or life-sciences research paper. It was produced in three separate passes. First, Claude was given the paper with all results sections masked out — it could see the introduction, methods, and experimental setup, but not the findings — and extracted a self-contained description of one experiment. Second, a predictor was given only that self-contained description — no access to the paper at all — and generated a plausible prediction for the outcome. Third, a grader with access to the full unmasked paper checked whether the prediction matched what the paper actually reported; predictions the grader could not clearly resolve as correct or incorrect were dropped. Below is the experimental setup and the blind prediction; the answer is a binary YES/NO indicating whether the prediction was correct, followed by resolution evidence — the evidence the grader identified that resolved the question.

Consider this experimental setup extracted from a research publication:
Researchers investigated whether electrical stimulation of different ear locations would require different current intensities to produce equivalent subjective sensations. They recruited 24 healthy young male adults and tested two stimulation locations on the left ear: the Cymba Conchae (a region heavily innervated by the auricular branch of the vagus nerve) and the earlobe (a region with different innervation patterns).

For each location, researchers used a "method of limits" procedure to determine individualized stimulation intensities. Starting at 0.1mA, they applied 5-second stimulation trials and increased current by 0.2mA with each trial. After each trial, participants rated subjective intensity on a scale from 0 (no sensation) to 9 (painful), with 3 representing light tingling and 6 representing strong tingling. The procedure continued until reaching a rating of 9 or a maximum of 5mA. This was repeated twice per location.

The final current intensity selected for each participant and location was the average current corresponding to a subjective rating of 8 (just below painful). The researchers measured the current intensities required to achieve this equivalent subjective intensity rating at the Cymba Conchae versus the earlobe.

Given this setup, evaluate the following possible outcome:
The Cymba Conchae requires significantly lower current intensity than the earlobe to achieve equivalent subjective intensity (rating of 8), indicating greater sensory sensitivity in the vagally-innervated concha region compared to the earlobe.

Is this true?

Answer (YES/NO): YES